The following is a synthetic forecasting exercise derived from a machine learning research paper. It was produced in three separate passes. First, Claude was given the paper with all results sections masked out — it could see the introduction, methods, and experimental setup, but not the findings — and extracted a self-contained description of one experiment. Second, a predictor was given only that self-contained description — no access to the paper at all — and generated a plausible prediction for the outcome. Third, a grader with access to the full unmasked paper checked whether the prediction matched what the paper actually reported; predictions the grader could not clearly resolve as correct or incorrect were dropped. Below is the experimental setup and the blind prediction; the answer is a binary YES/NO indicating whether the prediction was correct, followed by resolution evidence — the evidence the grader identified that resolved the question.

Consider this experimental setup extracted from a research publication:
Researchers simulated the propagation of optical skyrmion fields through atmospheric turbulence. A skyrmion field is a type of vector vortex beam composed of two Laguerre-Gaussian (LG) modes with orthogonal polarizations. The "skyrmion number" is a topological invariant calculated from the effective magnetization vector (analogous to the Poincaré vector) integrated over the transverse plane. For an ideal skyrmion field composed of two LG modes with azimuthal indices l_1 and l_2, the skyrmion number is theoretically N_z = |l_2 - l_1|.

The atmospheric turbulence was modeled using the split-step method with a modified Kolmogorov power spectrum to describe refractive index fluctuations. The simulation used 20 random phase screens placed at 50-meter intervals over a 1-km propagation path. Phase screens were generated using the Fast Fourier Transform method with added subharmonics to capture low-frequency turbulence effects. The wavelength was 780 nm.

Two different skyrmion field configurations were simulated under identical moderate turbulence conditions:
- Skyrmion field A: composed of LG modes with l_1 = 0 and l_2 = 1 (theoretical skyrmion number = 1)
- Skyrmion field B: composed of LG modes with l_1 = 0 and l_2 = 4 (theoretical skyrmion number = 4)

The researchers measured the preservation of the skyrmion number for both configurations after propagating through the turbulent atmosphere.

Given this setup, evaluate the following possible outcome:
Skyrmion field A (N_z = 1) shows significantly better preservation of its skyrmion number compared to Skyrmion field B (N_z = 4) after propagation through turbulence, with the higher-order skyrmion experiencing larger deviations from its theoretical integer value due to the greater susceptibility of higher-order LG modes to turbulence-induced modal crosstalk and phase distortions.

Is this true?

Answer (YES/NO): NO